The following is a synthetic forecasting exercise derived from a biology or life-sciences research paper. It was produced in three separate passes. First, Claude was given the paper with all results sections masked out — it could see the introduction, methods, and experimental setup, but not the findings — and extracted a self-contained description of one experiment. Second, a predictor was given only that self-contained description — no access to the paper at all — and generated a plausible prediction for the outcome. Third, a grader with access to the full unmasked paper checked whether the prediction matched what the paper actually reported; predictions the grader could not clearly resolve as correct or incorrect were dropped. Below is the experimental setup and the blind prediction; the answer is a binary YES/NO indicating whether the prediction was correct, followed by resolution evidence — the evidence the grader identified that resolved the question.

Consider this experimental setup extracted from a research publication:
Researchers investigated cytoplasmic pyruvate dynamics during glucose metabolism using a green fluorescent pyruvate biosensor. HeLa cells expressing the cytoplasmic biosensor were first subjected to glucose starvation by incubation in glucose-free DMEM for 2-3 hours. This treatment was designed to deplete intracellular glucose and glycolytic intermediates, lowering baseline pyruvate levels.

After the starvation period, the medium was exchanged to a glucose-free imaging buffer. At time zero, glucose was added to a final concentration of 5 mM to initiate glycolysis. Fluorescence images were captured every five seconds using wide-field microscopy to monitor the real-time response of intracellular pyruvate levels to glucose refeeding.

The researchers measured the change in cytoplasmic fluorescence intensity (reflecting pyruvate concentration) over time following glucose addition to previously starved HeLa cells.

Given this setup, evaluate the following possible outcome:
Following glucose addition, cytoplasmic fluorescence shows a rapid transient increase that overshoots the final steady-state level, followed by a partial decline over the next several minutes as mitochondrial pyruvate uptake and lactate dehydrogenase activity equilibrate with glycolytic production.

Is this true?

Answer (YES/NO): NO